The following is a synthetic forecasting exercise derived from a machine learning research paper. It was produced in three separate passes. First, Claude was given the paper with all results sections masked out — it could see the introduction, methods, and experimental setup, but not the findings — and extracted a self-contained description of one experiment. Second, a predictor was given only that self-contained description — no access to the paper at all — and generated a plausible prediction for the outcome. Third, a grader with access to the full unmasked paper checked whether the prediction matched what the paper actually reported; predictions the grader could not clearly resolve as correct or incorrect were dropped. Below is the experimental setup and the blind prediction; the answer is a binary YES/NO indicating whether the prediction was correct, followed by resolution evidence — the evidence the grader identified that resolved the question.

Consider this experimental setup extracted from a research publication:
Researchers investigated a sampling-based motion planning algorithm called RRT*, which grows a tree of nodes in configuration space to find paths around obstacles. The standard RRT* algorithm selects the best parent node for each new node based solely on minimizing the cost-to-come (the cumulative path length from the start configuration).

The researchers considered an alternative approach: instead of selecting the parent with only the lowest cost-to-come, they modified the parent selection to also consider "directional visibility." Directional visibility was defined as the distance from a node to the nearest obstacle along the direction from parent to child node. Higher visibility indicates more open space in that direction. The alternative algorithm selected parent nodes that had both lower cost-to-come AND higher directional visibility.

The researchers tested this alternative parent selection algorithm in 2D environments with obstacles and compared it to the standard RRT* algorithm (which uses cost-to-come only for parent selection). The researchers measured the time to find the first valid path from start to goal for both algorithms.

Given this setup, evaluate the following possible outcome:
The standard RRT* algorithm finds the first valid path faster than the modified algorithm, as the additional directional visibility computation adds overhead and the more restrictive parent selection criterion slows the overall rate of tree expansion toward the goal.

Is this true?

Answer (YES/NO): NO